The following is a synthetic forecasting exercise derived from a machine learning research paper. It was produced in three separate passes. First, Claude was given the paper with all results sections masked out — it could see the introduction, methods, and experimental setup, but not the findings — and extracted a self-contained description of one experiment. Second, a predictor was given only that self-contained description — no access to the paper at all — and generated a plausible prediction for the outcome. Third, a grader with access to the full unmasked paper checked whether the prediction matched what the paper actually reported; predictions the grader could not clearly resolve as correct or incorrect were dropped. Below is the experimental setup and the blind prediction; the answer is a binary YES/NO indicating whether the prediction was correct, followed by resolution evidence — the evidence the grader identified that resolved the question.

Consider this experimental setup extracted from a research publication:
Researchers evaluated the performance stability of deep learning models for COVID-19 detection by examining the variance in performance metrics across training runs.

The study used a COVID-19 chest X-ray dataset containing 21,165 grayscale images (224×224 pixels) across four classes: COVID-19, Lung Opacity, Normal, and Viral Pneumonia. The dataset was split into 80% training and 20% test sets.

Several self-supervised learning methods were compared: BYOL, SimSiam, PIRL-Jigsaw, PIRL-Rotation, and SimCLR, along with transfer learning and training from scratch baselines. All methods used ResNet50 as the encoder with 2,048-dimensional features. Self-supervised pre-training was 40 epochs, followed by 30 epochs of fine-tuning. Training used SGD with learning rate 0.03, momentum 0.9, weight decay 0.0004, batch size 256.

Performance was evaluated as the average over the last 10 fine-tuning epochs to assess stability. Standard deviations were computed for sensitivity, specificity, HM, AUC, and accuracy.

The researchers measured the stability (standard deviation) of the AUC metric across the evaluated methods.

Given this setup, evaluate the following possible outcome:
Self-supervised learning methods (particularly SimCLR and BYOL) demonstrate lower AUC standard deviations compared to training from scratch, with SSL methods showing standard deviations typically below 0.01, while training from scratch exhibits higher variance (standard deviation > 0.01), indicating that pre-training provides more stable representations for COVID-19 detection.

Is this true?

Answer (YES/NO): NO